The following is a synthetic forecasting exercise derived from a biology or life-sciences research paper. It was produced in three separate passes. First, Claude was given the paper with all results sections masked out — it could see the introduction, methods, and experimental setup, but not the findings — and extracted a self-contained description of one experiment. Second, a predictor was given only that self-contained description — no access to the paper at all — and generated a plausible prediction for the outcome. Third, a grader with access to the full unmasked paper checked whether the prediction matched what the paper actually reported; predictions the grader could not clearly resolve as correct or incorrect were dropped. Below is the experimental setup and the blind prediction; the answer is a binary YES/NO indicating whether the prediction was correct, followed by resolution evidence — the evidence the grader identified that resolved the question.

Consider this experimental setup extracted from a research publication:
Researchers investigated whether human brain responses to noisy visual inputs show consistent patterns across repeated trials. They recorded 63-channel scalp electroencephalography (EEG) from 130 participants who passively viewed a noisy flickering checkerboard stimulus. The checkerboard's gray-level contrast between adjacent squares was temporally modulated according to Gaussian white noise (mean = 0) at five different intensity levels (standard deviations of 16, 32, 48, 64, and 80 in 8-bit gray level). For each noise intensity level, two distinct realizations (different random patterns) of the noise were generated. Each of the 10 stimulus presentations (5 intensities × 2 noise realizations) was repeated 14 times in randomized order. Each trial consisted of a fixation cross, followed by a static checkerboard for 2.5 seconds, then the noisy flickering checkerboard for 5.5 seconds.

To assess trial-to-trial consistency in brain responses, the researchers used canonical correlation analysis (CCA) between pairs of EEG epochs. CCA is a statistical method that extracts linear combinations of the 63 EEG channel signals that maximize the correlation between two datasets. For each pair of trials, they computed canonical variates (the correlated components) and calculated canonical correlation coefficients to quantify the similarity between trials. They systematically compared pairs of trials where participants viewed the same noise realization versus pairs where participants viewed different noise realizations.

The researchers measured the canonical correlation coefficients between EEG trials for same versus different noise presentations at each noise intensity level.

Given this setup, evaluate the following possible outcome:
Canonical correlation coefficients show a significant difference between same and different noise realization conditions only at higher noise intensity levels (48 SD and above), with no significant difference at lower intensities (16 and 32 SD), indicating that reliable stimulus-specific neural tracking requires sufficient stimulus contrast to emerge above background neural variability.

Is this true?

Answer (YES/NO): NO